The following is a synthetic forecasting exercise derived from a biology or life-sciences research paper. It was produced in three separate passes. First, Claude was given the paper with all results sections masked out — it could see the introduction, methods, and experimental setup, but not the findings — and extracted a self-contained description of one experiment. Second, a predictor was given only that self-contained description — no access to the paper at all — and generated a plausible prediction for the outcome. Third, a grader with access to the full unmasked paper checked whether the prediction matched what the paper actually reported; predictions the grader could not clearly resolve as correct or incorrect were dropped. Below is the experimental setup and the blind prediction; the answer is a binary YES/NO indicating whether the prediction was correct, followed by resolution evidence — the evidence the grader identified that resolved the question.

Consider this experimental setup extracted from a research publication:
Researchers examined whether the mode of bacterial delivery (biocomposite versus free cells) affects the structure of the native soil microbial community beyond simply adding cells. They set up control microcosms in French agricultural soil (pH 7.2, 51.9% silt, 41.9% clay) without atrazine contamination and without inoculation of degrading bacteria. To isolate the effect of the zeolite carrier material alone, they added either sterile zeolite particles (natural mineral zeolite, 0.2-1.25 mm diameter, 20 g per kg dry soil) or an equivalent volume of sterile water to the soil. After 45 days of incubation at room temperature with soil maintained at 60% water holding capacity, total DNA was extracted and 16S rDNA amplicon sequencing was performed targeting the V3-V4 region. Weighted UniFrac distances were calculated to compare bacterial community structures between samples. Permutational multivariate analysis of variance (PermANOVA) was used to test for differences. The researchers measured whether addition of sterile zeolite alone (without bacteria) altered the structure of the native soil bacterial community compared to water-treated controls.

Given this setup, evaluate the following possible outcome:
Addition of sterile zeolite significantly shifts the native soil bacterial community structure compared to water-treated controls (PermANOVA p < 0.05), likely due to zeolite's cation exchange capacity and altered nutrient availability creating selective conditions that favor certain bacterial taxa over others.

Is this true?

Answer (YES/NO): NO